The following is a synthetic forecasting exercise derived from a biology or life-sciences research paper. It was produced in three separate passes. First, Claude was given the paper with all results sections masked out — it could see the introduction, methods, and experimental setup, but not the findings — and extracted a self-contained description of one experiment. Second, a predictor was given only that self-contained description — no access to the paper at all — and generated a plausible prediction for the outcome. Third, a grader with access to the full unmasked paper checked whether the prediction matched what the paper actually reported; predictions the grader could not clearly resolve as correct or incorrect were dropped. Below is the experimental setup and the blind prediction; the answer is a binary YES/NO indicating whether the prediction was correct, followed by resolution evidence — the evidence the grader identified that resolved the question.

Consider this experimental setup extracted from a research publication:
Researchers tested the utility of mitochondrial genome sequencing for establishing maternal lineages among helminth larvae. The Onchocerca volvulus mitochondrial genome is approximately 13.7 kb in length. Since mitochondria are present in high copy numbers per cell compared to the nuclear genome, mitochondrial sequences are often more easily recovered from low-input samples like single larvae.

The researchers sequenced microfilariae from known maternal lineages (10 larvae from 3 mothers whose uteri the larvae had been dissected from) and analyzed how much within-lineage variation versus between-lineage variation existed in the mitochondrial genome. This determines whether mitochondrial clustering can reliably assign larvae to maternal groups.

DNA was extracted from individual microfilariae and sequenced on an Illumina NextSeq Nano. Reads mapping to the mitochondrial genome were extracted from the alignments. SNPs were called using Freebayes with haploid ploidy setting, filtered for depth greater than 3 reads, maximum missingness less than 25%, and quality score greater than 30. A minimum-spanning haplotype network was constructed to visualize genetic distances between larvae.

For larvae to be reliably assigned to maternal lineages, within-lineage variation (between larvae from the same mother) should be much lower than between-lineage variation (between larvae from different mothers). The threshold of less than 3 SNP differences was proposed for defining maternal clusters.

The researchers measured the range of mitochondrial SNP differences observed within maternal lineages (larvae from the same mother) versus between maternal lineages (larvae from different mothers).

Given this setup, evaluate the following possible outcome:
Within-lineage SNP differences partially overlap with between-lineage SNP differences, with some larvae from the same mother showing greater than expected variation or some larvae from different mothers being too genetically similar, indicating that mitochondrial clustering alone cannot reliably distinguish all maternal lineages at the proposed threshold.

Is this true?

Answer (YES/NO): NO